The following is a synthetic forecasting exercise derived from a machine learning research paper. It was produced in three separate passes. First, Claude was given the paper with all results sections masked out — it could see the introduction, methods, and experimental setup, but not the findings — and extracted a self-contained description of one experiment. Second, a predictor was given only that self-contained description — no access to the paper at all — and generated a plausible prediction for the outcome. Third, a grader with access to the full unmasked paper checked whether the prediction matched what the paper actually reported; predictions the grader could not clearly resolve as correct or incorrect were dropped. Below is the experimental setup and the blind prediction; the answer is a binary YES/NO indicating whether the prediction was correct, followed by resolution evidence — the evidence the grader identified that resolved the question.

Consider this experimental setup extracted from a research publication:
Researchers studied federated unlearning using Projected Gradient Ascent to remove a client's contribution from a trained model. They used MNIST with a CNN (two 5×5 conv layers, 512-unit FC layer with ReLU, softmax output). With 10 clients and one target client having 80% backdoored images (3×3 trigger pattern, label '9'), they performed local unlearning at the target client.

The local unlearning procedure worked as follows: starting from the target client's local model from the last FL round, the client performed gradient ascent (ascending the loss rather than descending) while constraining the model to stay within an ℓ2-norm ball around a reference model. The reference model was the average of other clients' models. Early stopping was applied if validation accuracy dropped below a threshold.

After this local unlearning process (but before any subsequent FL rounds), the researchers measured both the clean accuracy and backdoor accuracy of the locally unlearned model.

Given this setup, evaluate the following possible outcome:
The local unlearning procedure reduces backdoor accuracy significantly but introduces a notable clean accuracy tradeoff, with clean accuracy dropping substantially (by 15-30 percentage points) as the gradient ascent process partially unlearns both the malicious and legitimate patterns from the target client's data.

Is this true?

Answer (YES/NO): NO